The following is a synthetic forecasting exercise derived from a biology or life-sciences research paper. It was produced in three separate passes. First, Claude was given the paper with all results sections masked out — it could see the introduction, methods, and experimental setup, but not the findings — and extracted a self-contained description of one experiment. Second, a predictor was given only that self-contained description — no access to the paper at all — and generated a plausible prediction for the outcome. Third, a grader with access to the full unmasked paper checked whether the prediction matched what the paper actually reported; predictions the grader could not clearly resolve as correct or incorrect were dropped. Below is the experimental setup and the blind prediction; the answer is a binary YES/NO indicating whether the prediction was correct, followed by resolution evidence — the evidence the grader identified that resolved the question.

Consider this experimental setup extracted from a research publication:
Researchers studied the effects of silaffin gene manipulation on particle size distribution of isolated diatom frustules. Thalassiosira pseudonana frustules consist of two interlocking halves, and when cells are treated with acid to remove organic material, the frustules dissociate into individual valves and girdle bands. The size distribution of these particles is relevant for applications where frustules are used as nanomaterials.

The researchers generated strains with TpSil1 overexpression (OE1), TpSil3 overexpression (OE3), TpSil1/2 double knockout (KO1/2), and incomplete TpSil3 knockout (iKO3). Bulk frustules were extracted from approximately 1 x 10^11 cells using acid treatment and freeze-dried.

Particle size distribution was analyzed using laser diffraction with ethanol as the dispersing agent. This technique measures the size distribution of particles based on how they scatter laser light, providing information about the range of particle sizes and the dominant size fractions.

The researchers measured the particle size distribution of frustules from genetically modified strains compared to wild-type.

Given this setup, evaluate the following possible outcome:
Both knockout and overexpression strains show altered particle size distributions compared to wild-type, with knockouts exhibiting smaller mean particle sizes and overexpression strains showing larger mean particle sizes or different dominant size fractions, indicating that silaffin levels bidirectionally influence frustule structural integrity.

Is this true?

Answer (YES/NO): NO